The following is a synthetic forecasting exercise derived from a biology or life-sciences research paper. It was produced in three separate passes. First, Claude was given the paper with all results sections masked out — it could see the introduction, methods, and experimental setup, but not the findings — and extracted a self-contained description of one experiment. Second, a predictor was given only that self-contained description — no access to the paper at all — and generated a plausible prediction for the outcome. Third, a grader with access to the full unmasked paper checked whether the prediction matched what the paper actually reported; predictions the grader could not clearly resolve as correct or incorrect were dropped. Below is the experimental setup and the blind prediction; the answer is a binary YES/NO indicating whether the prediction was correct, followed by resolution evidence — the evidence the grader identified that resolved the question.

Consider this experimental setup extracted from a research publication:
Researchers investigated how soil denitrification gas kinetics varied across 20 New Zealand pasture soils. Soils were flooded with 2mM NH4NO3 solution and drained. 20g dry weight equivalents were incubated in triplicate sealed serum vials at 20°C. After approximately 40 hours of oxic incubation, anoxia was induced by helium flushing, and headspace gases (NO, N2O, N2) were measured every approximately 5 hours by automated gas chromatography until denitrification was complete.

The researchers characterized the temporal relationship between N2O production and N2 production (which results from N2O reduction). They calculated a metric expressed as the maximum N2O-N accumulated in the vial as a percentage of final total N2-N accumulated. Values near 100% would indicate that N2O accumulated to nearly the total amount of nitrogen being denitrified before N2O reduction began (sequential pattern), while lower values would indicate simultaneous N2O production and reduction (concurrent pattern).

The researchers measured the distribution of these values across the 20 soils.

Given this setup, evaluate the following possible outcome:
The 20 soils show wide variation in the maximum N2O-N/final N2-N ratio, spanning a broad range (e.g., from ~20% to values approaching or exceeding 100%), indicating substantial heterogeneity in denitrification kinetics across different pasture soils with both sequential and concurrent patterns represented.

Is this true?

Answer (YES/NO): YES